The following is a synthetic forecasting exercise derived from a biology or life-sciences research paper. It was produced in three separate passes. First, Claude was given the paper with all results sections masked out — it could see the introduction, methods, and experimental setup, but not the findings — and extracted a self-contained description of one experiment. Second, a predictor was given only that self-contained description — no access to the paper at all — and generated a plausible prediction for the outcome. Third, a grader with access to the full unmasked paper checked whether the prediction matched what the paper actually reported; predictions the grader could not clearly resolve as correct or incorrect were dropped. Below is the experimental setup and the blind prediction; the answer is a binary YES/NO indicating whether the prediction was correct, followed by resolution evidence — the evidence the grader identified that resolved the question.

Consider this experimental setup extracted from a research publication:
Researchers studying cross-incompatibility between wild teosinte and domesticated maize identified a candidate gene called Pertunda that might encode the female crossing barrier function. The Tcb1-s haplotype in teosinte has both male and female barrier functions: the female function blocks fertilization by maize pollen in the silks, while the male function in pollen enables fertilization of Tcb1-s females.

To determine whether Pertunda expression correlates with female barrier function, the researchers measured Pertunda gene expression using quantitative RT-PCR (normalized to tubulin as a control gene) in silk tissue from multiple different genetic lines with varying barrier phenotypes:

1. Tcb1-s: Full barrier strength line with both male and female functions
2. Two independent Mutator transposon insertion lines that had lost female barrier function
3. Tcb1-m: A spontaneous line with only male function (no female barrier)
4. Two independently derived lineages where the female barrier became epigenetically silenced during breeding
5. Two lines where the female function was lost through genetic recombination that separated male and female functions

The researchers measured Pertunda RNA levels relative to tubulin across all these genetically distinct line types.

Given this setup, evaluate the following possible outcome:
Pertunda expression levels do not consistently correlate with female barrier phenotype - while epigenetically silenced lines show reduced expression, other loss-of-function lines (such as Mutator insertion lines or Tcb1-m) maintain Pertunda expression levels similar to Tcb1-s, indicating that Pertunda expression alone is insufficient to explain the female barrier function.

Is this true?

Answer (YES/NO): NO